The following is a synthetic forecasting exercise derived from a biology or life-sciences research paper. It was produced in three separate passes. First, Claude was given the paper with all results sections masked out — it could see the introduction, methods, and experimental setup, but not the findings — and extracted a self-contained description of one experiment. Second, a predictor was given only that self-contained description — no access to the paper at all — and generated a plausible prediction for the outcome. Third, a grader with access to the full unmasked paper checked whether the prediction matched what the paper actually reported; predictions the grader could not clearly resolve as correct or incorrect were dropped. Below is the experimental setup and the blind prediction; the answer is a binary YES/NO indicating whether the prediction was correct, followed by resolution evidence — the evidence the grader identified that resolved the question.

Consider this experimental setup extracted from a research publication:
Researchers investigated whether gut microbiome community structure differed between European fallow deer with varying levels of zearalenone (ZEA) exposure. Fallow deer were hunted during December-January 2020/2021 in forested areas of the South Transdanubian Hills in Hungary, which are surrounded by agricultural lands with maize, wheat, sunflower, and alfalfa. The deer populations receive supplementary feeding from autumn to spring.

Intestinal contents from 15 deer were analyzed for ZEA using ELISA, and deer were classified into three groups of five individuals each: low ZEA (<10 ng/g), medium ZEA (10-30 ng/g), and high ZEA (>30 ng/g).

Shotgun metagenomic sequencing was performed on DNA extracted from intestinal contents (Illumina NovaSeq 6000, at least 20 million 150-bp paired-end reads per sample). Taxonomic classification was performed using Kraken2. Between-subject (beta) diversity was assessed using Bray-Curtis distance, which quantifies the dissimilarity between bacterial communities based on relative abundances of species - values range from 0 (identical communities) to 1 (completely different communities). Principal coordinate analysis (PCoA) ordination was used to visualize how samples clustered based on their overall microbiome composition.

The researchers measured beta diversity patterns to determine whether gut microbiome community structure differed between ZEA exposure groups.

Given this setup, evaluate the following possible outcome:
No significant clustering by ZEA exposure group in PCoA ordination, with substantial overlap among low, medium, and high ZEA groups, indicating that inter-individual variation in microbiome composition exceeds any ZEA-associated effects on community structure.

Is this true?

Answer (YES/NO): YES